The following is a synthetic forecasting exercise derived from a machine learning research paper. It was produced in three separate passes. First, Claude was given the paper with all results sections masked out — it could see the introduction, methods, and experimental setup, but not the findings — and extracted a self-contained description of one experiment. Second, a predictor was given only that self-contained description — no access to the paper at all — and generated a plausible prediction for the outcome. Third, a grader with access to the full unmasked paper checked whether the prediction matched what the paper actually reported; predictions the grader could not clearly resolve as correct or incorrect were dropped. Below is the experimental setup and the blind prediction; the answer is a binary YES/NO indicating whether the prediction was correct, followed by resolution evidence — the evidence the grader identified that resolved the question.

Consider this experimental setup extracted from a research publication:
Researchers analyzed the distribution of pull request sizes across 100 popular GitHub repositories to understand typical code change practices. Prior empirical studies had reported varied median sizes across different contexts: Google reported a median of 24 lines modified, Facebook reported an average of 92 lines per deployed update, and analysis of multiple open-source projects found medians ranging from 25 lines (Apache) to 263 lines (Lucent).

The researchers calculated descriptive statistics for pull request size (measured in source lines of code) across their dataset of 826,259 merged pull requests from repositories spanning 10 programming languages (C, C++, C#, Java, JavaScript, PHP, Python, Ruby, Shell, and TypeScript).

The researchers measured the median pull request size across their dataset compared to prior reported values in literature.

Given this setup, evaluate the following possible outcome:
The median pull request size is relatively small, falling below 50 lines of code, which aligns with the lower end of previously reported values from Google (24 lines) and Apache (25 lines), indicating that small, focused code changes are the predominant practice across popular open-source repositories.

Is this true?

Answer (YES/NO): YES